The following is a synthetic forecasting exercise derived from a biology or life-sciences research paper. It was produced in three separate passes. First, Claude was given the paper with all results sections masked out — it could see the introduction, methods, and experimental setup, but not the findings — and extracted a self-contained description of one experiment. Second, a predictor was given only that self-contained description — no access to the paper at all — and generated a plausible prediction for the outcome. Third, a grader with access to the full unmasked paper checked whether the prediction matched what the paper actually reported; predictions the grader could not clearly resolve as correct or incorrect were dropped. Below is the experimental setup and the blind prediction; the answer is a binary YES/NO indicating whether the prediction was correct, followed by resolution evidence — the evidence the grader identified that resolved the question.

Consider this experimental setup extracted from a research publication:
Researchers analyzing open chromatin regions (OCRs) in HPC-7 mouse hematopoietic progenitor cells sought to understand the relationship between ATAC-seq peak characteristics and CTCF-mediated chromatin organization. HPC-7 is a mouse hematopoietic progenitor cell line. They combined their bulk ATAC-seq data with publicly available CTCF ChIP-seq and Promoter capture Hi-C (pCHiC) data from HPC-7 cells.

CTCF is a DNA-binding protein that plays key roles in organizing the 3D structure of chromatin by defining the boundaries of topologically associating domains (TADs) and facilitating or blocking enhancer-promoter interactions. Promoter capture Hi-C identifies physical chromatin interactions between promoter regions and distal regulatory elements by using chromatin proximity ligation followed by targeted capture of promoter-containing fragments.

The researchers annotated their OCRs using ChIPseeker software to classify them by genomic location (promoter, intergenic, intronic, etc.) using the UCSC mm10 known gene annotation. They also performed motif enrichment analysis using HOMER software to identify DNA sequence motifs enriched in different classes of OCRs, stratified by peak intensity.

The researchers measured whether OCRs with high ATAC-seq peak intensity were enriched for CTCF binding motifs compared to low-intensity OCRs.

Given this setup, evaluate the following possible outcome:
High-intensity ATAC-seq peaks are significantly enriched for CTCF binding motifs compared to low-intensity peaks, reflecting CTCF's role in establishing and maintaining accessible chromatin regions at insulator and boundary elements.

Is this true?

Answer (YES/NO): NO